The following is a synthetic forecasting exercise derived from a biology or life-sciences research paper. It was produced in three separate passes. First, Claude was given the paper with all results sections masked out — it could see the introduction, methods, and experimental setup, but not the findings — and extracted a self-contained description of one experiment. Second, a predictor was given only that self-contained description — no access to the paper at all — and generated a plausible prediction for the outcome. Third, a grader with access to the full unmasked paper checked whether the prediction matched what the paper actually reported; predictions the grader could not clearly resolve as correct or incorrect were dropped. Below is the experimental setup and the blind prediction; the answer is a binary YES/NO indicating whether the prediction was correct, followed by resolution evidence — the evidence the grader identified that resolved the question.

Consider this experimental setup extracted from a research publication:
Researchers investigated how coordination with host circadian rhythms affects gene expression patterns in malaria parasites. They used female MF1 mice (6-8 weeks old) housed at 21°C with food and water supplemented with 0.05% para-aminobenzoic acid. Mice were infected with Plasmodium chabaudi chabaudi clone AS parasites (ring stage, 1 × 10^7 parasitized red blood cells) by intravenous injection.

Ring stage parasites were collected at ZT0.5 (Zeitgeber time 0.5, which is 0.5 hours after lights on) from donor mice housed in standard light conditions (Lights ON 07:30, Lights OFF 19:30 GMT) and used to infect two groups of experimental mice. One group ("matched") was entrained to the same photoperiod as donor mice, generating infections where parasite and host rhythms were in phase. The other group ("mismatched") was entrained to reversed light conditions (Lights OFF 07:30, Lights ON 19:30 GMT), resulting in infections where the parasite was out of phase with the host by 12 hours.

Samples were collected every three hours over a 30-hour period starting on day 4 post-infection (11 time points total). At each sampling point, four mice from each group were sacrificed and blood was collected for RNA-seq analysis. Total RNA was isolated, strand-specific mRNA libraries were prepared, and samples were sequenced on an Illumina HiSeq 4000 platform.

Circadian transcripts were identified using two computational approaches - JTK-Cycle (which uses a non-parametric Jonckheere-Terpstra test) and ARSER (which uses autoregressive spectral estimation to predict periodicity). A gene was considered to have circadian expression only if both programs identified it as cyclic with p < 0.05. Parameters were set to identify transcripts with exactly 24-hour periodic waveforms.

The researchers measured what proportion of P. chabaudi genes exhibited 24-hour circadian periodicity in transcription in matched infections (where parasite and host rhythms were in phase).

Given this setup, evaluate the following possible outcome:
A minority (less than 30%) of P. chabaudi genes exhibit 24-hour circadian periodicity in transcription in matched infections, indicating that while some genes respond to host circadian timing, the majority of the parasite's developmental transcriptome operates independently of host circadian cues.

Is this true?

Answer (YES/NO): NO